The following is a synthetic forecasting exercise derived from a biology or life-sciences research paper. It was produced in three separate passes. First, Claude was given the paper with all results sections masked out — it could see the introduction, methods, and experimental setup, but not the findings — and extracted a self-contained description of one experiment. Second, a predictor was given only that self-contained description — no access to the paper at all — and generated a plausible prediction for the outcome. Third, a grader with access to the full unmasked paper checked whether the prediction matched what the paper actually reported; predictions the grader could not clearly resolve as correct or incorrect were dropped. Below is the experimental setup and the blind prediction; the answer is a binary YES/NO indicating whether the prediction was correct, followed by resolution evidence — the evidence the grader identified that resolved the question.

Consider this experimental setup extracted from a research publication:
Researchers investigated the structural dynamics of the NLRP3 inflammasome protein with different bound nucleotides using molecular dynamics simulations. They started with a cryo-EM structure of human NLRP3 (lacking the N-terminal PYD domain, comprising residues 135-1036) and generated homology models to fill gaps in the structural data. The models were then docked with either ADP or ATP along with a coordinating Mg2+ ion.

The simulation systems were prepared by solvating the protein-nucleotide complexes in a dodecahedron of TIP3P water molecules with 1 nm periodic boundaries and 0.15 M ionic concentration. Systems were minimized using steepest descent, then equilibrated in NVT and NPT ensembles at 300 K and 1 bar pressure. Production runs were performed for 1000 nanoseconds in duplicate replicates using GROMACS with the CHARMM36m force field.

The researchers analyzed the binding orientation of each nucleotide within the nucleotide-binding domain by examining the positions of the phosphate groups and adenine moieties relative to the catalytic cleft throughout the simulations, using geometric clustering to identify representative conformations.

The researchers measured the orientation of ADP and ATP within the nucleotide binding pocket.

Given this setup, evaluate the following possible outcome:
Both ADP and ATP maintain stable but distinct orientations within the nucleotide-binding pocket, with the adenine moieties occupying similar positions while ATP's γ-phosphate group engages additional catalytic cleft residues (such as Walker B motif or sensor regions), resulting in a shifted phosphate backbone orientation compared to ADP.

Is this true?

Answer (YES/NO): NO